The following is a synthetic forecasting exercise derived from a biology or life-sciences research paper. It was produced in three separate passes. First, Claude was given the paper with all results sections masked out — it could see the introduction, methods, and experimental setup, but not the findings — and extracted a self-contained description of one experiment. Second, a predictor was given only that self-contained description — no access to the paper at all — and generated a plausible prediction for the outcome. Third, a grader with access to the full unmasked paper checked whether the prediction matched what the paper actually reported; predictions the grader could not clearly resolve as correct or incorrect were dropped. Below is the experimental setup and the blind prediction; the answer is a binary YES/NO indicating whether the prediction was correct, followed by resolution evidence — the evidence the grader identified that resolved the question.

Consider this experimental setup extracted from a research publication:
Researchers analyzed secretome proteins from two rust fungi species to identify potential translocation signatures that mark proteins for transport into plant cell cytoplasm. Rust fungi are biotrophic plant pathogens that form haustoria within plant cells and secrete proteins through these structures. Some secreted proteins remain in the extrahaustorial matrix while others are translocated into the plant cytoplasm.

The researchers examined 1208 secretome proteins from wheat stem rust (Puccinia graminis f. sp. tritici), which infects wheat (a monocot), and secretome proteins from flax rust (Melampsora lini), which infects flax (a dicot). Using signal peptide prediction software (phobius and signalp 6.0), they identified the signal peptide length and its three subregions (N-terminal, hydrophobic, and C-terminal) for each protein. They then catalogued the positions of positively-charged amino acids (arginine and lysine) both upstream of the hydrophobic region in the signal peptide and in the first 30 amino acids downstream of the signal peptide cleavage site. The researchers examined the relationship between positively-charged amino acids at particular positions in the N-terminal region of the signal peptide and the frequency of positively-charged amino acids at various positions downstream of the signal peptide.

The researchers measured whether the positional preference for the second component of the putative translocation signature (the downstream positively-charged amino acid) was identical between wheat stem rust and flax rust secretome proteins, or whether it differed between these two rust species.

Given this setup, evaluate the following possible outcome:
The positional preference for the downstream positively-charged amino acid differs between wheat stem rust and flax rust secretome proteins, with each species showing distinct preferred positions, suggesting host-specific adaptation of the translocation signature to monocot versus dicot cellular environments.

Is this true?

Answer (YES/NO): YES